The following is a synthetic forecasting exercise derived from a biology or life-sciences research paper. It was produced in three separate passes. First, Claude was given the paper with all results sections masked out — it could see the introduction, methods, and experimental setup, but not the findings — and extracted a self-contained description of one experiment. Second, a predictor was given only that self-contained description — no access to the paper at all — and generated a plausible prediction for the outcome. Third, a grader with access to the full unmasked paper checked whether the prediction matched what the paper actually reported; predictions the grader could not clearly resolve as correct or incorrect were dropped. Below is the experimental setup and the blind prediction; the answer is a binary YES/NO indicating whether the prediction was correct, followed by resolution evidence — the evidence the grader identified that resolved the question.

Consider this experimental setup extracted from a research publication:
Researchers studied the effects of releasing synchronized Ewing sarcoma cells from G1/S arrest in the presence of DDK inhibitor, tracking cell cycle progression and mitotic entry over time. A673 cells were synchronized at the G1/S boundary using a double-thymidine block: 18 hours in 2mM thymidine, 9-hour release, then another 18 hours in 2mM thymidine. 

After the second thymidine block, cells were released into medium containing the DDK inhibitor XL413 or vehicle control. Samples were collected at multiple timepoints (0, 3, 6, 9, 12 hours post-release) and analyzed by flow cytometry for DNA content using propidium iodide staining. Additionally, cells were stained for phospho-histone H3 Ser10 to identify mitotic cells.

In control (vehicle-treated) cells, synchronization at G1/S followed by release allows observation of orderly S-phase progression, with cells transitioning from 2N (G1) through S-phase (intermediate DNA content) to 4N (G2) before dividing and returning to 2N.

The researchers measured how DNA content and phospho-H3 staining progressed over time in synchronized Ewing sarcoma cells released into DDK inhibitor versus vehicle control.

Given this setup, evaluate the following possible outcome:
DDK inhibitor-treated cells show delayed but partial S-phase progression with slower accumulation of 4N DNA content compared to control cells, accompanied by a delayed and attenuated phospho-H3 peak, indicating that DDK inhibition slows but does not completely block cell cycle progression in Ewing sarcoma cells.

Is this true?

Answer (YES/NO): YES